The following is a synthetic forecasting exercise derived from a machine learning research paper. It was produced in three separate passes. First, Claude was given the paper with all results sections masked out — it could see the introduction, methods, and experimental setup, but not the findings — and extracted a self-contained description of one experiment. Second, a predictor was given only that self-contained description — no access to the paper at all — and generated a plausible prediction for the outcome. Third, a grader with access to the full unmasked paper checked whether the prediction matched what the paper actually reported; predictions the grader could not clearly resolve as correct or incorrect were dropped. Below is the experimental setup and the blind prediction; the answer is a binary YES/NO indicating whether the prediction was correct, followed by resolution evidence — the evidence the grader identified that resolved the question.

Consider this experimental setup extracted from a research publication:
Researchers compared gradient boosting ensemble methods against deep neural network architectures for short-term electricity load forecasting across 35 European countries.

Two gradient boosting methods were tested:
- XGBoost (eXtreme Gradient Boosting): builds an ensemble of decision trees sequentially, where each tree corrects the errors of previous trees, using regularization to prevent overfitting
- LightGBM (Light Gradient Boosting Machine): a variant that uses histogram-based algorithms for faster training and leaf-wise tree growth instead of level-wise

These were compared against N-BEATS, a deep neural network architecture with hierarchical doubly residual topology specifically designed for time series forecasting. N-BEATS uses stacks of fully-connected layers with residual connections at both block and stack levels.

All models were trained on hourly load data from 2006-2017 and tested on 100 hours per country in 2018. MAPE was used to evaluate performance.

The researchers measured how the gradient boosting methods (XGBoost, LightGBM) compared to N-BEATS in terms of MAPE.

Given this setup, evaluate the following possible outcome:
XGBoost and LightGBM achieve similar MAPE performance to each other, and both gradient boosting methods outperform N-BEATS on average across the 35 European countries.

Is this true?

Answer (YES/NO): NO